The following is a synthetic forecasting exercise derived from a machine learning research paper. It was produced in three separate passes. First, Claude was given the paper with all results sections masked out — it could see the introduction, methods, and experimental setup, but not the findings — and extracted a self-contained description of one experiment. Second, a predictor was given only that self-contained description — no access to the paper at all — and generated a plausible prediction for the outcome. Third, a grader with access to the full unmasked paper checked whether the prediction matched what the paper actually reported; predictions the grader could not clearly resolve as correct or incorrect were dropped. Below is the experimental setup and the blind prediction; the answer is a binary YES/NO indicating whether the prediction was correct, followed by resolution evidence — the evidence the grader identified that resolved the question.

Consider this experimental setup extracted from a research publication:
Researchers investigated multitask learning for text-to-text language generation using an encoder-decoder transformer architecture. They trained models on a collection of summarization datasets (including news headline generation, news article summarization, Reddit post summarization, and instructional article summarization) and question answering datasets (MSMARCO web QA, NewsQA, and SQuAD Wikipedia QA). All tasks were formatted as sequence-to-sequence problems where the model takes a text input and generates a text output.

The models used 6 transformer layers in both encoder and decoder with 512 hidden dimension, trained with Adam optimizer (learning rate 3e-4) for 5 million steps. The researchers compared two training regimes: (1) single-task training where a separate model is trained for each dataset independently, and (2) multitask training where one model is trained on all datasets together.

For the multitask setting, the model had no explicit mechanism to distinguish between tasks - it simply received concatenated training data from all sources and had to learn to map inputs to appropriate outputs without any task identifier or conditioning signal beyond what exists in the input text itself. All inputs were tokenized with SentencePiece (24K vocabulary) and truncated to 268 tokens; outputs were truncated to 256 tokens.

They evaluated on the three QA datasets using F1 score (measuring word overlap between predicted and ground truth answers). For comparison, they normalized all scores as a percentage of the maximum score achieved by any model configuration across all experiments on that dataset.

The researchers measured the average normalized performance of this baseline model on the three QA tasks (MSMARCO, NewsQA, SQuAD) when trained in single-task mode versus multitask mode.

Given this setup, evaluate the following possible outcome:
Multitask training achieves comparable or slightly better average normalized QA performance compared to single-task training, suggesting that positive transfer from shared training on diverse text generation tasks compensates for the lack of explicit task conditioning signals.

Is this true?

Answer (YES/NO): NO